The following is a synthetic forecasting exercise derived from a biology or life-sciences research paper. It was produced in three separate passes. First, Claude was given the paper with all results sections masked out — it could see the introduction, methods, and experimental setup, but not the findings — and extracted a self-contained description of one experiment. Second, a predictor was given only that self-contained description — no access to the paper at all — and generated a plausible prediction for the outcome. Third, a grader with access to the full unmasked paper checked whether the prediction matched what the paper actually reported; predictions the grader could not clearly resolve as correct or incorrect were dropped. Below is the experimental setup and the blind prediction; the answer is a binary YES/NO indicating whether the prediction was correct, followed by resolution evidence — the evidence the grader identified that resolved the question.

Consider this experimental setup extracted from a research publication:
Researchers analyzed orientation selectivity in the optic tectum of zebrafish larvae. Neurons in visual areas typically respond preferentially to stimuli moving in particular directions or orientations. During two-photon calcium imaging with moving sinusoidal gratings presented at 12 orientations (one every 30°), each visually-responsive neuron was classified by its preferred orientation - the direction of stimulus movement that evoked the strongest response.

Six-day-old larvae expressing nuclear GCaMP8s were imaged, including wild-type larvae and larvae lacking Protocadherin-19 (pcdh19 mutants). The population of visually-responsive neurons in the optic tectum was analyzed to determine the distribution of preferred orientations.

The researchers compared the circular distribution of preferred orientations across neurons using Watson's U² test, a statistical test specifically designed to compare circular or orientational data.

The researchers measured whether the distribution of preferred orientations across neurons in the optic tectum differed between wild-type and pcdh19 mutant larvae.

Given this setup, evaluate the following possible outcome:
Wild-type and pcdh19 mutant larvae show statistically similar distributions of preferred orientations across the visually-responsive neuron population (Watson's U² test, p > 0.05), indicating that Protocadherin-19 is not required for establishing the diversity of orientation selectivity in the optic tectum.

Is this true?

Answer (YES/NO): NO